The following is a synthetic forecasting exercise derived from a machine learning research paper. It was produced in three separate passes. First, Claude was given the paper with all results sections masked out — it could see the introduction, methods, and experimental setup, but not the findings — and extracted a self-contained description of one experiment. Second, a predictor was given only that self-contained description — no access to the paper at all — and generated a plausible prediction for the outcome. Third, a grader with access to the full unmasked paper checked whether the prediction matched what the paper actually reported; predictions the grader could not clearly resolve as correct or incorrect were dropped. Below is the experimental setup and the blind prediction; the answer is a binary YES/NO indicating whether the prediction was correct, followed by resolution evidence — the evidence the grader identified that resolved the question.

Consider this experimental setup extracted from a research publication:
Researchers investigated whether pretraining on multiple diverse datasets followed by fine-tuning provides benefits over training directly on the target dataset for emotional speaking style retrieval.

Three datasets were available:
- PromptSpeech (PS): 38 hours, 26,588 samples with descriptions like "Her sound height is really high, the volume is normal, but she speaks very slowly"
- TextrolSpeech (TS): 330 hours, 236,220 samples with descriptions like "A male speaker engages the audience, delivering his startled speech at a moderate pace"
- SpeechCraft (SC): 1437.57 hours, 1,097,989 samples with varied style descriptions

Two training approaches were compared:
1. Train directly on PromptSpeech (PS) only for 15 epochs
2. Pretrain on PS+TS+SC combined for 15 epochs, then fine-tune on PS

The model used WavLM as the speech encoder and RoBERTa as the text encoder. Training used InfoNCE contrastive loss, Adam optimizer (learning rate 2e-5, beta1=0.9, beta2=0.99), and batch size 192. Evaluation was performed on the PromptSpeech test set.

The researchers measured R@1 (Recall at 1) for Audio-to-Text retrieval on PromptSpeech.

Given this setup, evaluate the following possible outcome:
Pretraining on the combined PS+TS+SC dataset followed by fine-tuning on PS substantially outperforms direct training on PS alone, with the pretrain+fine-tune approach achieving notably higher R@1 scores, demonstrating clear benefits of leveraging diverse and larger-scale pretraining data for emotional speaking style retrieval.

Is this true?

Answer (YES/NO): NO